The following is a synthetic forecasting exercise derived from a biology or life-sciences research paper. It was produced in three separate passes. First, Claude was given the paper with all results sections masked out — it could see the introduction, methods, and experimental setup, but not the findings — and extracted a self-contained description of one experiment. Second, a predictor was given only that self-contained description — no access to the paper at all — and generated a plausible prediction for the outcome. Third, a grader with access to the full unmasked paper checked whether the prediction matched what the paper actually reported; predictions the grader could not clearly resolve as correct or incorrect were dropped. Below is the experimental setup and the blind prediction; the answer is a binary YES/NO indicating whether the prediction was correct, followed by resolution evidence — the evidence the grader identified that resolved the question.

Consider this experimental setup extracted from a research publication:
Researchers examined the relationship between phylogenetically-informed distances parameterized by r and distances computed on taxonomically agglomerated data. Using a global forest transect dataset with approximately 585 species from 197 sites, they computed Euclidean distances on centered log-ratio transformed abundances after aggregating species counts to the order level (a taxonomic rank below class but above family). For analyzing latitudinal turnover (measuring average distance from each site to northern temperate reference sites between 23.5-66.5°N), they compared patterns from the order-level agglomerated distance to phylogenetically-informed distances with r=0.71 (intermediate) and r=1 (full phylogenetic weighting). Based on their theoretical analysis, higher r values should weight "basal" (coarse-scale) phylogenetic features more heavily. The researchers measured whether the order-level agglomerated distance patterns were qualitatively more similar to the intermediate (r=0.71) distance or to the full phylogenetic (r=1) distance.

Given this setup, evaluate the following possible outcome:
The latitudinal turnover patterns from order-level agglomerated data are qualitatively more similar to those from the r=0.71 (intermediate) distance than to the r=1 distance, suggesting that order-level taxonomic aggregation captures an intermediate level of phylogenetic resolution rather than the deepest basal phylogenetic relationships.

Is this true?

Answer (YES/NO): YES